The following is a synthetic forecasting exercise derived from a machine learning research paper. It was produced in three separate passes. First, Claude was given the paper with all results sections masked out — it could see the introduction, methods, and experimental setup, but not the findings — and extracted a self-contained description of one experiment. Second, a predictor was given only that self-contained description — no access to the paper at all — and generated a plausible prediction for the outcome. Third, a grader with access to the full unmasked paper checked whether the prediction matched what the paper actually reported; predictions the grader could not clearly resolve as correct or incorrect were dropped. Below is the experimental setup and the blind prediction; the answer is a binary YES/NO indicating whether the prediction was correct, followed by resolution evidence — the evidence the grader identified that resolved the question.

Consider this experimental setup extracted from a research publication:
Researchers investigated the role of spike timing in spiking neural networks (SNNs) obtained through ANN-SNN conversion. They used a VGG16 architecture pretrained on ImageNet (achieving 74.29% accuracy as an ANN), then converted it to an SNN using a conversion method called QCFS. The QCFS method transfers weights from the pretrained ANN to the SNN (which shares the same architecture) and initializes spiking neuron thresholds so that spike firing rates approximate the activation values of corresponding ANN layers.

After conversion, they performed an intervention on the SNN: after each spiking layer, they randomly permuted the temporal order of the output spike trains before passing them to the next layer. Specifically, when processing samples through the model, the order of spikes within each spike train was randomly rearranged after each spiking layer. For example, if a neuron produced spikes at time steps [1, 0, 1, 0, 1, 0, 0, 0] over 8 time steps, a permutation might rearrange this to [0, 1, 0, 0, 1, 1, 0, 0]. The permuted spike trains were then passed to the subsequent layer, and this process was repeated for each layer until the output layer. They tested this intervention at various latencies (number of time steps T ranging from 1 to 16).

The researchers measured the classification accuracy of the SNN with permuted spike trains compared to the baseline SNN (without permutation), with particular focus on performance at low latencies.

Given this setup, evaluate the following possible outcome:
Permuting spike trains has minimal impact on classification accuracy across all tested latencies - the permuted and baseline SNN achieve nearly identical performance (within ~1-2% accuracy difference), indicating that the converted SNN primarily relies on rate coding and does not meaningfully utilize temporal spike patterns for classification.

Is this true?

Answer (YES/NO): NO